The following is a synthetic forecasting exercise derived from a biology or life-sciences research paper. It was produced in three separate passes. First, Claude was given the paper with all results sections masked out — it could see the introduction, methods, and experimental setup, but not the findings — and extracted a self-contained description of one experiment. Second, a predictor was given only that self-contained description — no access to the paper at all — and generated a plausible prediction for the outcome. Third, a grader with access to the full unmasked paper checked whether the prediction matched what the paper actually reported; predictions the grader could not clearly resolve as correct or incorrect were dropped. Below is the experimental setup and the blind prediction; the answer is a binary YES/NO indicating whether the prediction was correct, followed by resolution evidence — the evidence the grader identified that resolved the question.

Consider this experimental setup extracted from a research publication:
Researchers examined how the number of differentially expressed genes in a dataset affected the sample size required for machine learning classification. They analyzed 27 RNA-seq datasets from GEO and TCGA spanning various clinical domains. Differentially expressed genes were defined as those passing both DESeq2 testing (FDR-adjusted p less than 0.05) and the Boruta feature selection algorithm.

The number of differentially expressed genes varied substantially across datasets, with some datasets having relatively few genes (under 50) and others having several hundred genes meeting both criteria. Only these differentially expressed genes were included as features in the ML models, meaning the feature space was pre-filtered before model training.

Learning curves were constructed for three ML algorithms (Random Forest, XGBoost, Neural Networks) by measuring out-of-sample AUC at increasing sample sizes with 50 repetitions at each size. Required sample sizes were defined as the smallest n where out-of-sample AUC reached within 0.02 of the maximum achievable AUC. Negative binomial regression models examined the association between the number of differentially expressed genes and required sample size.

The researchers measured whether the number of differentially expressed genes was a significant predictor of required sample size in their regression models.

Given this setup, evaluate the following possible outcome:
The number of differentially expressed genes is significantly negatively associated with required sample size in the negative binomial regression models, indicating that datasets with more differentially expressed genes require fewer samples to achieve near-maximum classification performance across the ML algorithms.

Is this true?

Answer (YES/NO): YES